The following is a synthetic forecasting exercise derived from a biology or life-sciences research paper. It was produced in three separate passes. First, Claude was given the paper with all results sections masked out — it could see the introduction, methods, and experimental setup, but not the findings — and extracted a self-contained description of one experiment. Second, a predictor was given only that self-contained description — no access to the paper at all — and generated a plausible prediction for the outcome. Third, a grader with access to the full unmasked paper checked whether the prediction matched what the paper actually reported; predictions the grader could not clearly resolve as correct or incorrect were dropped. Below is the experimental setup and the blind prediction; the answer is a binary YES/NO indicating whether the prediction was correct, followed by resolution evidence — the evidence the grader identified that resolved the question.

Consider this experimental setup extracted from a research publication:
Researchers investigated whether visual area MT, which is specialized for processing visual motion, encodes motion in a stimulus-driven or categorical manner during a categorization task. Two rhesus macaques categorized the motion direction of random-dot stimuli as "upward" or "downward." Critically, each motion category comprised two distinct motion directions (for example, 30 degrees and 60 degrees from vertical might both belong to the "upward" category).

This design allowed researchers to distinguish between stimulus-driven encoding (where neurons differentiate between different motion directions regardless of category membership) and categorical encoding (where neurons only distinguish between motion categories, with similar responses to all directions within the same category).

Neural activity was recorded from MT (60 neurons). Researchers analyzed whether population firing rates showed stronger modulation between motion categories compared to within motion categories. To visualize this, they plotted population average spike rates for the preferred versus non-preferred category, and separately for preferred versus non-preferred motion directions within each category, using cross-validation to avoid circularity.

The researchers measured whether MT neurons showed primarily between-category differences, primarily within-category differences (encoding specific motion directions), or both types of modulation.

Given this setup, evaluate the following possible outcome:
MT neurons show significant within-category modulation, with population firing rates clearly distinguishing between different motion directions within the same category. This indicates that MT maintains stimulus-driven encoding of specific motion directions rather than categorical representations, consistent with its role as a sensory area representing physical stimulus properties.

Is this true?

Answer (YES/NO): YES